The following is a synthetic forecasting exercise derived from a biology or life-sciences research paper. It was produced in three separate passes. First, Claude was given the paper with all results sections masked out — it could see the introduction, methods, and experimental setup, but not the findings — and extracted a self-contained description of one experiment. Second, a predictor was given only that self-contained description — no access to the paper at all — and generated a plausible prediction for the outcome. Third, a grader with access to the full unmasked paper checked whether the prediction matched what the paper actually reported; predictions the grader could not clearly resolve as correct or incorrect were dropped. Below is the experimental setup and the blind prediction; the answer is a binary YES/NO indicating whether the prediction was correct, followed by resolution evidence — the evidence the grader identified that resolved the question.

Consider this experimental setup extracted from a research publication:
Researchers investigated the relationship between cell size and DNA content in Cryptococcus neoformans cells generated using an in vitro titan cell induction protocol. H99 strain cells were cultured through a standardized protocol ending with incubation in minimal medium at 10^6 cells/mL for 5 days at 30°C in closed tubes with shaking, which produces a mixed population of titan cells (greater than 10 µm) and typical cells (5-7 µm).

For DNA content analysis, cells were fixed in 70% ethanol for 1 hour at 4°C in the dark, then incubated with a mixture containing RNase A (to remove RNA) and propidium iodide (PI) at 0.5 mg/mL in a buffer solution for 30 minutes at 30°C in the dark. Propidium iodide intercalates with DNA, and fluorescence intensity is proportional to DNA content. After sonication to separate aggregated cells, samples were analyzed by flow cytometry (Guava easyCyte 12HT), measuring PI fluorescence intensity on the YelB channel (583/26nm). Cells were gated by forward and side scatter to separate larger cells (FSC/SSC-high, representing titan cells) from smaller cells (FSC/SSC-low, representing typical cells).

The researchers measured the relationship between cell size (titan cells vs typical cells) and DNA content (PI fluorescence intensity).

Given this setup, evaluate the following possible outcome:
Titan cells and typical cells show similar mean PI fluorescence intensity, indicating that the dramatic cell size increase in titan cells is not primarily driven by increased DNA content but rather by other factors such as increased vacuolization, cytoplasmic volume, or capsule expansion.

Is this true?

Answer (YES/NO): NO